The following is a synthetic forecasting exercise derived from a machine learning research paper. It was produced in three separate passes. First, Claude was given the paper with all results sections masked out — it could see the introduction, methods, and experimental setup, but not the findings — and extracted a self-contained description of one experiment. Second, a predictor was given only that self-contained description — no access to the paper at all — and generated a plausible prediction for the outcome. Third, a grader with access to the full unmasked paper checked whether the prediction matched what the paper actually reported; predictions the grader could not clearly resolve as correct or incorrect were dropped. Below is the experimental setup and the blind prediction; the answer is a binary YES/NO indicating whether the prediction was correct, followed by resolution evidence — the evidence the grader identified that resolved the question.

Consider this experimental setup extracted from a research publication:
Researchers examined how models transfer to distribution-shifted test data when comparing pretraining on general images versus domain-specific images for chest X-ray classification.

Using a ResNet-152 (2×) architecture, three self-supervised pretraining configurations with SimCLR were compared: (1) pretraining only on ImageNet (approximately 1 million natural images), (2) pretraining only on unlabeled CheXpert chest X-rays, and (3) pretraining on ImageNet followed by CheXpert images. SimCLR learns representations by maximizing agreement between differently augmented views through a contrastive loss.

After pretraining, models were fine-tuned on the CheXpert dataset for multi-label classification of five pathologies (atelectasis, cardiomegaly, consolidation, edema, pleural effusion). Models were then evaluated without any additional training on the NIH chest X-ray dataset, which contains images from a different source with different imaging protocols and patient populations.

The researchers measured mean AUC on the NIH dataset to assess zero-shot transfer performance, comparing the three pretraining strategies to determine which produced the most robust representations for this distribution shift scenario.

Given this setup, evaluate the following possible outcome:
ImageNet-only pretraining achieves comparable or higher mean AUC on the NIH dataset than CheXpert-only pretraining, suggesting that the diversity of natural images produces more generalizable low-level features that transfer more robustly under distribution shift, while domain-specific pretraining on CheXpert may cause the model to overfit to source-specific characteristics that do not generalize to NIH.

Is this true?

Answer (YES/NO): NO